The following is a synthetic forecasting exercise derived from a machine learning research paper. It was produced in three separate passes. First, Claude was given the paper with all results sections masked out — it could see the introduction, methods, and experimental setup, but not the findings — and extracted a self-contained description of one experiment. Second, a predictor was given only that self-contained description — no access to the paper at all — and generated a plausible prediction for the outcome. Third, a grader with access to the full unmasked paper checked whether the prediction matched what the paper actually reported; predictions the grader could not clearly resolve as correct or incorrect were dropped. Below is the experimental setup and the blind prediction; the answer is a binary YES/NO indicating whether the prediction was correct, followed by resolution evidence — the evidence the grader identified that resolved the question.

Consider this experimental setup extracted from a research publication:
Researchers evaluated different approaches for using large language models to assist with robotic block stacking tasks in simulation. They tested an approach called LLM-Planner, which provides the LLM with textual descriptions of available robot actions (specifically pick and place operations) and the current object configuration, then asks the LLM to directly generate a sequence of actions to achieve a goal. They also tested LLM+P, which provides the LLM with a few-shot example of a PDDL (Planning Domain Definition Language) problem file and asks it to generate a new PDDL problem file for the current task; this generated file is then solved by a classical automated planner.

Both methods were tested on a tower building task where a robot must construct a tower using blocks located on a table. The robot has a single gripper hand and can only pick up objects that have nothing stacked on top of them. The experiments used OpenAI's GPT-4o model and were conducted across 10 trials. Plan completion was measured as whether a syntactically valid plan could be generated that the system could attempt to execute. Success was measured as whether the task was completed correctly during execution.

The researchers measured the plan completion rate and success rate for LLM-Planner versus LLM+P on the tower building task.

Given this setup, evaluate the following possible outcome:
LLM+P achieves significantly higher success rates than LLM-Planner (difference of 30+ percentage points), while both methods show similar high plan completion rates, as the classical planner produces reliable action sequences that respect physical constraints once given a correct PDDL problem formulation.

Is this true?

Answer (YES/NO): NO